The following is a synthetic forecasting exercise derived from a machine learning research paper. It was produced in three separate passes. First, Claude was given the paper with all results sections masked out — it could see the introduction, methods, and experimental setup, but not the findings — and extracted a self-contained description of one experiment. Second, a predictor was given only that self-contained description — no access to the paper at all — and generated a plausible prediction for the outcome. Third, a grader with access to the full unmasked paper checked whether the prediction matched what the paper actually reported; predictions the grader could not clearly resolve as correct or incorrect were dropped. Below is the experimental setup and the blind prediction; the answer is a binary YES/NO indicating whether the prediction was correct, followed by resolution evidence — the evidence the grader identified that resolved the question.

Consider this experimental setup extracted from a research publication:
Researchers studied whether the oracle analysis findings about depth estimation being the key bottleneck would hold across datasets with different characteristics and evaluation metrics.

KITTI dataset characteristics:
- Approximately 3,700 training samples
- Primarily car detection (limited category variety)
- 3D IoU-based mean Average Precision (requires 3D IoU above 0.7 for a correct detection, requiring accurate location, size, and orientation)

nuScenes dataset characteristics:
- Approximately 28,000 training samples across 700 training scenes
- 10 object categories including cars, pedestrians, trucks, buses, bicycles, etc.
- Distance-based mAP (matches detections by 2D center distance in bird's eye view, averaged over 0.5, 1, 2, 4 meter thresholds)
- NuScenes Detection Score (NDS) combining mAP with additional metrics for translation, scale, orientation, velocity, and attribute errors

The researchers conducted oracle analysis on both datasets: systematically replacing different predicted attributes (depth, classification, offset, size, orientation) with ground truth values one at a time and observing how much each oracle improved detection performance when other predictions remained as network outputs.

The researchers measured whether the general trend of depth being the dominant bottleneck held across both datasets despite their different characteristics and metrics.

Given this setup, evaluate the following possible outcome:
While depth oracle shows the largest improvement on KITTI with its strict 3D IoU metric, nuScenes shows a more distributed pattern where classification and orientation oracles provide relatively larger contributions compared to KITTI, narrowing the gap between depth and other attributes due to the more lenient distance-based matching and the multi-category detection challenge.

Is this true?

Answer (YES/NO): NO